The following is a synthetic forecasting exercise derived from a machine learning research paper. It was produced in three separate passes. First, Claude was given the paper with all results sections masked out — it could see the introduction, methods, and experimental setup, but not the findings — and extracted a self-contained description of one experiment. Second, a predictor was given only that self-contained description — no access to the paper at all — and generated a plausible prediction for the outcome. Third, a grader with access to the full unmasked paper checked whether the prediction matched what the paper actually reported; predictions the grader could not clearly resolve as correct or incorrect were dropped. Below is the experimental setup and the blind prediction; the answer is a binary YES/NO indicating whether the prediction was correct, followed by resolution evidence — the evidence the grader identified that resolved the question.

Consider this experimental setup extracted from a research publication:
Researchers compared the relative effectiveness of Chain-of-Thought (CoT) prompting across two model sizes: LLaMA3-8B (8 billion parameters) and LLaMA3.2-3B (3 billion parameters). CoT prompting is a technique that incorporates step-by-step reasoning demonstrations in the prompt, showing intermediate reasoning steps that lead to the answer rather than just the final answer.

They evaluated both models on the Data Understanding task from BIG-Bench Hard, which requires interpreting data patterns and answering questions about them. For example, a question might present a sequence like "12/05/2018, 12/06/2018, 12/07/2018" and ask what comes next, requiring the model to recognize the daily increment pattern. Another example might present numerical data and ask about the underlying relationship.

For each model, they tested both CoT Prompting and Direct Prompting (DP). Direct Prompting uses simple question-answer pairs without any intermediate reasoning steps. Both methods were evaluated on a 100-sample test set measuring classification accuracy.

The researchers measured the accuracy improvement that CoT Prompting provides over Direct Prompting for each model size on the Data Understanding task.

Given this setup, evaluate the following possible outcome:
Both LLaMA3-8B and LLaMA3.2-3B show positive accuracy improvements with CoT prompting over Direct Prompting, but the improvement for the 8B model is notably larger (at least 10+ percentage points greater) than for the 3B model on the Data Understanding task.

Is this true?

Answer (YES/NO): YES